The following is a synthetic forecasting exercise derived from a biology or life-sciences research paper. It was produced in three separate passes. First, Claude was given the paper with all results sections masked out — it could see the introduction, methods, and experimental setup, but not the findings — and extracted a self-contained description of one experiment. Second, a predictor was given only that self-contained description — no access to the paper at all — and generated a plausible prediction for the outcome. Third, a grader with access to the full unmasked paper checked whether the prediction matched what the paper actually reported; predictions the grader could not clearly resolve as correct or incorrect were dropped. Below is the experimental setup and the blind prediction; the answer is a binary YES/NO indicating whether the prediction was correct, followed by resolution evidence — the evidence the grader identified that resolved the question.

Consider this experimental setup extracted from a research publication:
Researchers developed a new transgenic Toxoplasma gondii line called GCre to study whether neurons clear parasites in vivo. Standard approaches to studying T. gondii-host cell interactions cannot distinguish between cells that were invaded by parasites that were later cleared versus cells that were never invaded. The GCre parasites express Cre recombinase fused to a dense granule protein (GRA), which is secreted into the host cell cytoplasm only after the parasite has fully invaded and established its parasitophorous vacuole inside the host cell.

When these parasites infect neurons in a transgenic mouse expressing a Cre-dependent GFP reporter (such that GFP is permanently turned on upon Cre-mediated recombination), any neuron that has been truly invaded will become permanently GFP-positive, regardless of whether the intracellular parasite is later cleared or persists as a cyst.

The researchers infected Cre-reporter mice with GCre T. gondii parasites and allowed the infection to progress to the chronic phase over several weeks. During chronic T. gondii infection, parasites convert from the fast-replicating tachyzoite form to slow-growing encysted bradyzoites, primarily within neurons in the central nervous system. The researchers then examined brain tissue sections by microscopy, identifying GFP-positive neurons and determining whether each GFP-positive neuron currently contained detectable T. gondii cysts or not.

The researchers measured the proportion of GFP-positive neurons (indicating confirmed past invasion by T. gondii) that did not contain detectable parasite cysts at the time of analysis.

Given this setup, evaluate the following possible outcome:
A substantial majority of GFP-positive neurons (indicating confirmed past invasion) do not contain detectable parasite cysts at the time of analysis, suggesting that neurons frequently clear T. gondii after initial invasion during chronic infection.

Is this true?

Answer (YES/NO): NO